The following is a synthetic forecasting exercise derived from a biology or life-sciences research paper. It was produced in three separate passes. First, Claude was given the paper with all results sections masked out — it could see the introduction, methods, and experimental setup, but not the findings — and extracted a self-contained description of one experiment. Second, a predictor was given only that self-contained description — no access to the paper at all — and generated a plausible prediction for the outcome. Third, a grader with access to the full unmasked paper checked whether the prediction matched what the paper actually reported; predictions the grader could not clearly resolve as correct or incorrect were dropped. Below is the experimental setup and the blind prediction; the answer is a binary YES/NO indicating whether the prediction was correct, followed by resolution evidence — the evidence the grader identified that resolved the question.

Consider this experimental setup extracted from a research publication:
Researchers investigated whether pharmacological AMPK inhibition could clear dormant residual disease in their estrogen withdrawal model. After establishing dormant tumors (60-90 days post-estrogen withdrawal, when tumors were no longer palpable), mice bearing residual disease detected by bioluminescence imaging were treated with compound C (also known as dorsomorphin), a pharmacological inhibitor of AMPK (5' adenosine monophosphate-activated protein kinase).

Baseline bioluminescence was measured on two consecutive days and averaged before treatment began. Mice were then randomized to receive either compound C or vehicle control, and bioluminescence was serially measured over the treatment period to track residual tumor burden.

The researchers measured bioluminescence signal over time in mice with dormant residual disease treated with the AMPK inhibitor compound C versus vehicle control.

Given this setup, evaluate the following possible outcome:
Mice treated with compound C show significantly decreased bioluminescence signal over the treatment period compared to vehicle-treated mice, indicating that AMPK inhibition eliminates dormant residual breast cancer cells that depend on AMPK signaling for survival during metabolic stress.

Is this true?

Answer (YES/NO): YES